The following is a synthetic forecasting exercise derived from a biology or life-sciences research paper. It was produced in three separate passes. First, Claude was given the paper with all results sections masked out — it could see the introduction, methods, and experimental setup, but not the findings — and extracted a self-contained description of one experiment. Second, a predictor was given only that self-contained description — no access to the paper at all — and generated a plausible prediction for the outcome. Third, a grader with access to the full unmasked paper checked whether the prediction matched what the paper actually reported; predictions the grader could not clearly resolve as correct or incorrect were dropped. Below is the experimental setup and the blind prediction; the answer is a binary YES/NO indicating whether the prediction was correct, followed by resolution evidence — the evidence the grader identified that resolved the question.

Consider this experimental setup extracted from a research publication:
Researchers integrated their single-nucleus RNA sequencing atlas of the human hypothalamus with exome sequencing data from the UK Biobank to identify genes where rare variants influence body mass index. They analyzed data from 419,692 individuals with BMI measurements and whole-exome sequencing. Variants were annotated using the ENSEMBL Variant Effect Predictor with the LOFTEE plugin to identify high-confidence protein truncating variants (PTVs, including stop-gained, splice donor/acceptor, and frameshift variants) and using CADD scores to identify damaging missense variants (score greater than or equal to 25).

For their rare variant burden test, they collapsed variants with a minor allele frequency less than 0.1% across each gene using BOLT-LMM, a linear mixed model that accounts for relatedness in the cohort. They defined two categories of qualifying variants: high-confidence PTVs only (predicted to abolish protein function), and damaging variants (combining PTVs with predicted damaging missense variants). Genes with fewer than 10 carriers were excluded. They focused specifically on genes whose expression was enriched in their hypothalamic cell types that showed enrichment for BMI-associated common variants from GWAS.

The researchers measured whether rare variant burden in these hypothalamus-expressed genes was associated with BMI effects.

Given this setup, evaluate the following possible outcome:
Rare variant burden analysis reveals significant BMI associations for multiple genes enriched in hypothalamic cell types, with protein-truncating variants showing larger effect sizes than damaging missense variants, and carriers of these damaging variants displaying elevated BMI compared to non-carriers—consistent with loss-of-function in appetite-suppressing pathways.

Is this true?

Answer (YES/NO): NO